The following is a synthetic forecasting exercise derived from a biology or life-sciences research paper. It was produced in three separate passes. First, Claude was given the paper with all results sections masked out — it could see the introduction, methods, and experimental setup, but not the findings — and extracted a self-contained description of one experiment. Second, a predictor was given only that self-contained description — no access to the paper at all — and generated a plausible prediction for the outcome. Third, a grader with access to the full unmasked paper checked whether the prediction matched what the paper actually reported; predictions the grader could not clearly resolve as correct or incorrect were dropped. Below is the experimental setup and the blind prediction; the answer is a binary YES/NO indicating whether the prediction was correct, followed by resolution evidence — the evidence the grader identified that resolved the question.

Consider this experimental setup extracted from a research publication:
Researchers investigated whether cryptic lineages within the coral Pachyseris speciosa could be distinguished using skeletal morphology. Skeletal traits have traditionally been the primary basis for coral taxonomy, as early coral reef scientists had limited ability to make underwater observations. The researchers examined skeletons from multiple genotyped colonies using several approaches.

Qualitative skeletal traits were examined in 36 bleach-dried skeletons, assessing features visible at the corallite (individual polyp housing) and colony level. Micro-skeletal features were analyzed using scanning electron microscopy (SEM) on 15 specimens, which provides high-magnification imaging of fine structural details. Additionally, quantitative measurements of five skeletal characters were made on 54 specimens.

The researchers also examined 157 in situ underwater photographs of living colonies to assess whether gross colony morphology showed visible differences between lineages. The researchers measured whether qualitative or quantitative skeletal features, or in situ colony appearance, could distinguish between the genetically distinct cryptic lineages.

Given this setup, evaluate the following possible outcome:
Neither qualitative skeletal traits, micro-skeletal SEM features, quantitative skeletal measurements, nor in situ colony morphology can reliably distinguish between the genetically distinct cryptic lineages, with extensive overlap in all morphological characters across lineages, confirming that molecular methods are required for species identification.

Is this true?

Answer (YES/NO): NO